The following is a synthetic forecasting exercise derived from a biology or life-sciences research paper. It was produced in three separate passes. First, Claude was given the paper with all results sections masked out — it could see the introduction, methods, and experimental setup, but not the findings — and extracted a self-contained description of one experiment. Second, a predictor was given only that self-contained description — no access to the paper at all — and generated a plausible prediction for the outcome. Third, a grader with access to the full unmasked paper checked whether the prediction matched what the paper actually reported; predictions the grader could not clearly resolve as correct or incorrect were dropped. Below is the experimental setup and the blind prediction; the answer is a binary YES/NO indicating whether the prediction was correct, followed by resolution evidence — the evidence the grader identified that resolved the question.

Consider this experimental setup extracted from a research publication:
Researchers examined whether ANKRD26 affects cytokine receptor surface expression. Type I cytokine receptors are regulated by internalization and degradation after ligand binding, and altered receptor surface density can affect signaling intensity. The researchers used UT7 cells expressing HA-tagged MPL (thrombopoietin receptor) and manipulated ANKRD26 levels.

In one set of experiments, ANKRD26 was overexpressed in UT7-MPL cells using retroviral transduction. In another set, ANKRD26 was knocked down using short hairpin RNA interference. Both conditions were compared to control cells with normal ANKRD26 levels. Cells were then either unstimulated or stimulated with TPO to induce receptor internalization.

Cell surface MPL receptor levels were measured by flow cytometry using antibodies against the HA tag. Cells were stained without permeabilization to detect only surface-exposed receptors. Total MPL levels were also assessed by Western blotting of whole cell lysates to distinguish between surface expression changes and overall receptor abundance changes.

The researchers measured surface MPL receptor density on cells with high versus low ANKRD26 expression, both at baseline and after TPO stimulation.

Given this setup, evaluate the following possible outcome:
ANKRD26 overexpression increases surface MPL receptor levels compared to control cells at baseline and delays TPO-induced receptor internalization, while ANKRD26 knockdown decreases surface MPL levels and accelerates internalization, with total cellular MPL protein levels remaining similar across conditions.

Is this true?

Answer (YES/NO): NO